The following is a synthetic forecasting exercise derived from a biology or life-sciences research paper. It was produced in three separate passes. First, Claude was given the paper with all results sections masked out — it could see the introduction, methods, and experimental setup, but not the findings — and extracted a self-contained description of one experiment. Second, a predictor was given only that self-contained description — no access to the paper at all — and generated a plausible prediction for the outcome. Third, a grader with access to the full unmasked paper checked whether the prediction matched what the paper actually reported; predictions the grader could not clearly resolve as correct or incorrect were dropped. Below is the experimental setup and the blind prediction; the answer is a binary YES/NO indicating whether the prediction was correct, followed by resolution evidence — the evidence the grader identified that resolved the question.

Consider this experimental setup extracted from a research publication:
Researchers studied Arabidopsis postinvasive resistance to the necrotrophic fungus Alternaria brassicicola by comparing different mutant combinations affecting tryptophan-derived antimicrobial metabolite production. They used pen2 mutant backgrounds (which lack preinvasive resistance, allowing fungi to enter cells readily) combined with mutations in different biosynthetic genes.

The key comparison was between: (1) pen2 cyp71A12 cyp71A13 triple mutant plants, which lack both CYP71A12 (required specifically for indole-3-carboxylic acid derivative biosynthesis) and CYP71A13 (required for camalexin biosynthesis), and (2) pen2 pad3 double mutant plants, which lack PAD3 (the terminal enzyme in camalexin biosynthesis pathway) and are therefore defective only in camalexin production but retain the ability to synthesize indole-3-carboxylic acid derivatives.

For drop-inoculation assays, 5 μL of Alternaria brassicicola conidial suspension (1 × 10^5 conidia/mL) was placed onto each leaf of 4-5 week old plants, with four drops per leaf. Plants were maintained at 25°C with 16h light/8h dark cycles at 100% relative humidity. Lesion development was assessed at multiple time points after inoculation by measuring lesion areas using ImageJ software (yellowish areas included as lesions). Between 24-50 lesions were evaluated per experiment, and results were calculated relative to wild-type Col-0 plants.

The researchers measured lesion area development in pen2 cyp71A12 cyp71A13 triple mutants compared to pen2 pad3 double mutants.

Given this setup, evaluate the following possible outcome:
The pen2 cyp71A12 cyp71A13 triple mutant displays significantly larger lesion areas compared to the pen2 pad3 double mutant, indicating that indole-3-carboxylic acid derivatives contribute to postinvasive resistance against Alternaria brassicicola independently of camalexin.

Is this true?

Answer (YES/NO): YES